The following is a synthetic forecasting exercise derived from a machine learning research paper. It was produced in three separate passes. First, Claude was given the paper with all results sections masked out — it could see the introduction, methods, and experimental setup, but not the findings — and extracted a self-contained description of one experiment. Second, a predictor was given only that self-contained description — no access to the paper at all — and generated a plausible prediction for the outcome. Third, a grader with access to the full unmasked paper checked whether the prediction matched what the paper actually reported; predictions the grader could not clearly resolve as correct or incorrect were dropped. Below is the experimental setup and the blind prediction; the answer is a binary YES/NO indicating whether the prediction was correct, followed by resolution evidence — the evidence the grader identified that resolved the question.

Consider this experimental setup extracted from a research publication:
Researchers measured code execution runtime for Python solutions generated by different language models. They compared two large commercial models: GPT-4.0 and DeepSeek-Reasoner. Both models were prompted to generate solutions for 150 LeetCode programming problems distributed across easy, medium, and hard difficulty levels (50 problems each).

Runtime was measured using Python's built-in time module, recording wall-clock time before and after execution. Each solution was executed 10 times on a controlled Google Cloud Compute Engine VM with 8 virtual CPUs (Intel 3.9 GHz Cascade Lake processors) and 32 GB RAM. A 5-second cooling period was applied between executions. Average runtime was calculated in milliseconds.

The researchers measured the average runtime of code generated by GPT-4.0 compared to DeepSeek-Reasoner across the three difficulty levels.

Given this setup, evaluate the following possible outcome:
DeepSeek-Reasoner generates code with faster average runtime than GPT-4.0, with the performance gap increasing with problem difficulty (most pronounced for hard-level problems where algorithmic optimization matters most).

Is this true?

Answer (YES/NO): NO